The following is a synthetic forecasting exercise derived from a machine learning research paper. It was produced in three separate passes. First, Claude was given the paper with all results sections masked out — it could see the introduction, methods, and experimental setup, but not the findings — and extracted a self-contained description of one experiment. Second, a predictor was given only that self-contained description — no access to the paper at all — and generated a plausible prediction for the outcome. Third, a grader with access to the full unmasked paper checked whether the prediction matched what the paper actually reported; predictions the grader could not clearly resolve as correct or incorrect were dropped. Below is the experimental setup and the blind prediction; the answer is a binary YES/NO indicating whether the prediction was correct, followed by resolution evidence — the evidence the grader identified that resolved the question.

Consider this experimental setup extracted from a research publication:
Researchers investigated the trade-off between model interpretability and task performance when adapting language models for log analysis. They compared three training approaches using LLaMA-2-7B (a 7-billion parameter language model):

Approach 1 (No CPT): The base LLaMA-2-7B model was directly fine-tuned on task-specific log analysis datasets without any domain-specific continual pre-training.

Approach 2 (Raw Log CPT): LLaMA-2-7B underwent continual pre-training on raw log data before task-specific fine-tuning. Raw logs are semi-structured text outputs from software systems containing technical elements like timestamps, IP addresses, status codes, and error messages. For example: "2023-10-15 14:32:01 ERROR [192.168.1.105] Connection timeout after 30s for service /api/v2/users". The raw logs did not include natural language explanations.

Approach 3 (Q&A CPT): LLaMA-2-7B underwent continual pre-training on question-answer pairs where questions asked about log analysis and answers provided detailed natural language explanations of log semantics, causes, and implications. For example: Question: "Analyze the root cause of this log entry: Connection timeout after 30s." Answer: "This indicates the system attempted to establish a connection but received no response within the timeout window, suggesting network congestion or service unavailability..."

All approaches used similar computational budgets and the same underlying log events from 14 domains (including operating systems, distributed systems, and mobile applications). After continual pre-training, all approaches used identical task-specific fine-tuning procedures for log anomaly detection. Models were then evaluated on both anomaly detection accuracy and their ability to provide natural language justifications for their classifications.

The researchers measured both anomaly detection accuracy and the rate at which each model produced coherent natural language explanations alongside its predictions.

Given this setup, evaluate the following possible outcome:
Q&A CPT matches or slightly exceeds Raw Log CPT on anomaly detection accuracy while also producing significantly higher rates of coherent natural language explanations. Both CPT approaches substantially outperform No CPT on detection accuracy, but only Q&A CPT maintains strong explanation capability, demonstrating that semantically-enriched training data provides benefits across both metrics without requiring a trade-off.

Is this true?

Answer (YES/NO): NO